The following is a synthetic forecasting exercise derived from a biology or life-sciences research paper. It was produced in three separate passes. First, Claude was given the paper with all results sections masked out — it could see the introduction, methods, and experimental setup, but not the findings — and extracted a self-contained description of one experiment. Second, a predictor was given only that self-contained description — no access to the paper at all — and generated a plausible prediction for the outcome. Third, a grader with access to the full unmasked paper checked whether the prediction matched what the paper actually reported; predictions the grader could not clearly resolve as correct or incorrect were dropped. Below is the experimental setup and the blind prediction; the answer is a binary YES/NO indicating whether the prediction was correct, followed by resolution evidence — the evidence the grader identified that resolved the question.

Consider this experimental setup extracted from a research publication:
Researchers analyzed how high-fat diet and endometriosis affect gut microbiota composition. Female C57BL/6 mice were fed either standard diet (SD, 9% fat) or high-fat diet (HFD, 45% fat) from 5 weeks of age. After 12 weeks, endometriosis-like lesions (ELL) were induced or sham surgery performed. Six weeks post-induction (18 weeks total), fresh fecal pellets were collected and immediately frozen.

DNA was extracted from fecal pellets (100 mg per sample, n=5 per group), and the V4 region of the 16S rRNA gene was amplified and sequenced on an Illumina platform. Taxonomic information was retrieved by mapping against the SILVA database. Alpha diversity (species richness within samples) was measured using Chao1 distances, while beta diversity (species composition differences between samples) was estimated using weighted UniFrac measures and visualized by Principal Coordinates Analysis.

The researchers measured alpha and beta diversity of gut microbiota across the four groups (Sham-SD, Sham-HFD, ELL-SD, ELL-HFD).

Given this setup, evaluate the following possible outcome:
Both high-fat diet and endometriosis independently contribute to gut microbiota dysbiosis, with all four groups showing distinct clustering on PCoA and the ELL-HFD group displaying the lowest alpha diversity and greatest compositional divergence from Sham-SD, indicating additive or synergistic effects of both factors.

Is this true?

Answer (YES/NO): NO